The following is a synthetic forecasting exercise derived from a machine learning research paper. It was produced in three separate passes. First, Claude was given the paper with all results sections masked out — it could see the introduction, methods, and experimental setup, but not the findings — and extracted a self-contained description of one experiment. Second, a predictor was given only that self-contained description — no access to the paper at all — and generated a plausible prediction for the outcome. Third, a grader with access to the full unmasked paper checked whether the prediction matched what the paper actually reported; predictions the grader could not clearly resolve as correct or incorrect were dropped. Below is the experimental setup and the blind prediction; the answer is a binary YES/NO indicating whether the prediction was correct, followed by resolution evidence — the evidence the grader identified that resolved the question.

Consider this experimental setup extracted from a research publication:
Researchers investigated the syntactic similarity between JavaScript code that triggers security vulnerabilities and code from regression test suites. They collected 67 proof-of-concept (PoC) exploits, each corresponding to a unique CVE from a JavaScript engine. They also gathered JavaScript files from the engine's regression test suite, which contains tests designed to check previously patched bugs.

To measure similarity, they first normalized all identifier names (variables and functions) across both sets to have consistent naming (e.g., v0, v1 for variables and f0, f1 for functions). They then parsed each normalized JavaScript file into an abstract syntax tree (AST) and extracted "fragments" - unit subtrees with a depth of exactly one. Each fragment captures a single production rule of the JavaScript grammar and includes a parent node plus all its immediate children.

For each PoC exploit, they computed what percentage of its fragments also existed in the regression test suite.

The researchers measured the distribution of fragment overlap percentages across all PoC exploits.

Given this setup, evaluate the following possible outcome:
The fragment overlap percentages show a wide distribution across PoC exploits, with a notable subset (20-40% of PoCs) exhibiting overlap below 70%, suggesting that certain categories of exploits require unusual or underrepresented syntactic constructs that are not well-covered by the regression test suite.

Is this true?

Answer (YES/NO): NO